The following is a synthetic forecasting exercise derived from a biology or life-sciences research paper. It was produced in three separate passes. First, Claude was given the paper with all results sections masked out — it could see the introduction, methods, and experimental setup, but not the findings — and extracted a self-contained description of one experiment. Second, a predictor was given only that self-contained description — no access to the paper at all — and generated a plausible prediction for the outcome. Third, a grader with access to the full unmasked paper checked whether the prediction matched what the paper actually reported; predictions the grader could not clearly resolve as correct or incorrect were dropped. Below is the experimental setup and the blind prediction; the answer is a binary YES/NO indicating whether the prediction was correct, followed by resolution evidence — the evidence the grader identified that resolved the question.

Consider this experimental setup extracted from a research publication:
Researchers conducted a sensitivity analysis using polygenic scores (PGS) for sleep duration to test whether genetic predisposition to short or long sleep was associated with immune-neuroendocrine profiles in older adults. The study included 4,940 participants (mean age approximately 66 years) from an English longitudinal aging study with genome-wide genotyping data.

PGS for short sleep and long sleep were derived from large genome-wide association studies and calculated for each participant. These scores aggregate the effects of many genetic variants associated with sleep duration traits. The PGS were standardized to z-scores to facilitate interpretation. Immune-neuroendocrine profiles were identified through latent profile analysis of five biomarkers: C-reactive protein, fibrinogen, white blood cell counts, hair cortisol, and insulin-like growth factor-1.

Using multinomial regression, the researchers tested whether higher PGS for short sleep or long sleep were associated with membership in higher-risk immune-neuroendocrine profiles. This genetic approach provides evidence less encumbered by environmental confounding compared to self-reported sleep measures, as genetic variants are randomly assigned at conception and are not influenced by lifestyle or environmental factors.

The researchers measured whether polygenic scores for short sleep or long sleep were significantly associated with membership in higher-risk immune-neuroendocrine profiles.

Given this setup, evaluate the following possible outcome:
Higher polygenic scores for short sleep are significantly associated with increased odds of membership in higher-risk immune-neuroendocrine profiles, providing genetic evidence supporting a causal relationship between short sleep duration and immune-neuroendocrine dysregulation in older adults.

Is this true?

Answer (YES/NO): NO